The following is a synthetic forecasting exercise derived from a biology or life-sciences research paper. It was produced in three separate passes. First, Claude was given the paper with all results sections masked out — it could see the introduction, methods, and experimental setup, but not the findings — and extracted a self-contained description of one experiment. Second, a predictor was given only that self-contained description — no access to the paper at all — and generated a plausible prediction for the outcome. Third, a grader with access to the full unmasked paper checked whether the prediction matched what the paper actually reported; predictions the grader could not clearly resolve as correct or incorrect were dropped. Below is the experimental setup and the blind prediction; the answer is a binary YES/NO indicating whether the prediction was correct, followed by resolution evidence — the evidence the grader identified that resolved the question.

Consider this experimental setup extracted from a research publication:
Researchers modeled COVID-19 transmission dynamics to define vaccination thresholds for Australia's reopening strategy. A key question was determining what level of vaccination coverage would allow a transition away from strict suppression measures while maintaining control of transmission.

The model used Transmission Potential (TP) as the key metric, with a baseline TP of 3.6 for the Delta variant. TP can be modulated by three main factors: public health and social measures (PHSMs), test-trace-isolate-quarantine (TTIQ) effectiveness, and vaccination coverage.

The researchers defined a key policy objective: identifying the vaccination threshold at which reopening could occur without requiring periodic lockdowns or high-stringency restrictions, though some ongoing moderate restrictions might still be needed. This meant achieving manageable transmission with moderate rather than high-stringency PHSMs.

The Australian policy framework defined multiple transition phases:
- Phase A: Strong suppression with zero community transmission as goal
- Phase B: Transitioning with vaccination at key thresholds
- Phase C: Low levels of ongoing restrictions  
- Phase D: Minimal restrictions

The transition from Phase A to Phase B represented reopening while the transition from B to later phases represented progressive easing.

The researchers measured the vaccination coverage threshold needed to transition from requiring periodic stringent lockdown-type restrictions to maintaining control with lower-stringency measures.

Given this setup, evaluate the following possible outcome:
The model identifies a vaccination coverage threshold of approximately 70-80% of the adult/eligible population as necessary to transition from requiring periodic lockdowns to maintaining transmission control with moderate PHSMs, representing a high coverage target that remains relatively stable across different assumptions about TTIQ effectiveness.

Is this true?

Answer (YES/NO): NO